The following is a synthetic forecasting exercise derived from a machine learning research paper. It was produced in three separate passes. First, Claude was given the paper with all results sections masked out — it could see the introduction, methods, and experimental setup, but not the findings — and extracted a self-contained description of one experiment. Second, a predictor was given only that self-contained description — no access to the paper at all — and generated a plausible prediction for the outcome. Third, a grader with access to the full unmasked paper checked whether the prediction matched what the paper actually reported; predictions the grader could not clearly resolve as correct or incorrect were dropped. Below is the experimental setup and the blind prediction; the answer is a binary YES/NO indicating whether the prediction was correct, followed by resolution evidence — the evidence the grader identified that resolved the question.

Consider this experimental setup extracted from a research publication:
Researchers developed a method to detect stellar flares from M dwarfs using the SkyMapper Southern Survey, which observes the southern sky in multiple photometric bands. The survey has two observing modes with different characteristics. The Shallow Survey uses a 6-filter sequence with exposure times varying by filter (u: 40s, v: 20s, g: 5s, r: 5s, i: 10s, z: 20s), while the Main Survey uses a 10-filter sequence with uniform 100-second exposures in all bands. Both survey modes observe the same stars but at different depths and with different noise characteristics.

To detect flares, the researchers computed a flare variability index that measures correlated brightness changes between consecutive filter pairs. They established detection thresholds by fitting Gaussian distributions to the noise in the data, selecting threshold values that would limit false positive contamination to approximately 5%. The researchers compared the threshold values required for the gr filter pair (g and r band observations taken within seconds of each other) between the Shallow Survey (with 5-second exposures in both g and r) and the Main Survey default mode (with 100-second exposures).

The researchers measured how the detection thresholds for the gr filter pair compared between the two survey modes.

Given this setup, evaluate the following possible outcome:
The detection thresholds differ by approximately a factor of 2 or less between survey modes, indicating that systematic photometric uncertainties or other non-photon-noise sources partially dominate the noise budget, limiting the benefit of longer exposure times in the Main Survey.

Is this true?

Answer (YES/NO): YES